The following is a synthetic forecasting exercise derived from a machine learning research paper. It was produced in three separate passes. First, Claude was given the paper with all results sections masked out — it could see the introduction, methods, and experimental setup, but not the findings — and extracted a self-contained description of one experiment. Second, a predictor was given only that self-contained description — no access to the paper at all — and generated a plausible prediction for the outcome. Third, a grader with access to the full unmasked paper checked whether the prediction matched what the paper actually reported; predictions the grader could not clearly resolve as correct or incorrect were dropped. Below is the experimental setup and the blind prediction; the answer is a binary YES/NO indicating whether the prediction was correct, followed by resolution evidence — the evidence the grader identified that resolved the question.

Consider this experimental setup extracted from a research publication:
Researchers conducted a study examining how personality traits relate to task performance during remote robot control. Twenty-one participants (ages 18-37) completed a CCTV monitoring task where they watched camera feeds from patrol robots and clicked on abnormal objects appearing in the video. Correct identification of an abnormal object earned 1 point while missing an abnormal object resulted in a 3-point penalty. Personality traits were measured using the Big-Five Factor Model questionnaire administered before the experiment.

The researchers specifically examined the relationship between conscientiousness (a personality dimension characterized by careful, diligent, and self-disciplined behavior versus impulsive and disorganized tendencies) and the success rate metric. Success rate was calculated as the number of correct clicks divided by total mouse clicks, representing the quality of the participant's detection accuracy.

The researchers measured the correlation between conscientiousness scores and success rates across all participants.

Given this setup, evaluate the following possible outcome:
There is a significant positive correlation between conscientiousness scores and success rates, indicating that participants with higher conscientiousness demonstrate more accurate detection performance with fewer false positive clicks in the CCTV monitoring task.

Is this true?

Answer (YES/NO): NO